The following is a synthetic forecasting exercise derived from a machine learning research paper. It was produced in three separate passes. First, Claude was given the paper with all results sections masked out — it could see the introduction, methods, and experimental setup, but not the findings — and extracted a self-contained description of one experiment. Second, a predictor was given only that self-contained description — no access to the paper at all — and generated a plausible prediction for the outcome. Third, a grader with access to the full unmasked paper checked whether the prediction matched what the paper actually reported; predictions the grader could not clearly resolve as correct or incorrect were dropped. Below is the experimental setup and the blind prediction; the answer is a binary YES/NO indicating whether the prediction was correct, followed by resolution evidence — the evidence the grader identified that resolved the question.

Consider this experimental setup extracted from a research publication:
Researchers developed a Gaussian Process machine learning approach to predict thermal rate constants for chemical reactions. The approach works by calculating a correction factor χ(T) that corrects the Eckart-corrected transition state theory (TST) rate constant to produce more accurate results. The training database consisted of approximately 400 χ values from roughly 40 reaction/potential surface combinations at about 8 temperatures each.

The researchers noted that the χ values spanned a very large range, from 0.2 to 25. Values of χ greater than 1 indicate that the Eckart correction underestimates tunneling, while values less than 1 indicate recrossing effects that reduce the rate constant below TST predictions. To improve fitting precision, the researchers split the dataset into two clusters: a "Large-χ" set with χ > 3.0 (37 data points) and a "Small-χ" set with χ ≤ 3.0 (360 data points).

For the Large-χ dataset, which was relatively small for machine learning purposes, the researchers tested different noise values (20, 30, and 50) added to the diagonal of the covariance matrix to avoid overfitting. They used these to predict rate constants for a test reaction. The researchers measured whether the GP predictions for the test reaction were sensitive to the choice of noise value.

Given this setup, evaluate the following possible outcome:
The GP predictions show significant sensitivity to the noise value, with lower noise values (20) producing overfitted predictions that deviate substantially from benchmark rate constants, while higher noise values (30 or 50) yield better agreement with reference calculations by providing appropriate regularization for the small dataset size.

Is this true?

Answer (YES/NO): NO